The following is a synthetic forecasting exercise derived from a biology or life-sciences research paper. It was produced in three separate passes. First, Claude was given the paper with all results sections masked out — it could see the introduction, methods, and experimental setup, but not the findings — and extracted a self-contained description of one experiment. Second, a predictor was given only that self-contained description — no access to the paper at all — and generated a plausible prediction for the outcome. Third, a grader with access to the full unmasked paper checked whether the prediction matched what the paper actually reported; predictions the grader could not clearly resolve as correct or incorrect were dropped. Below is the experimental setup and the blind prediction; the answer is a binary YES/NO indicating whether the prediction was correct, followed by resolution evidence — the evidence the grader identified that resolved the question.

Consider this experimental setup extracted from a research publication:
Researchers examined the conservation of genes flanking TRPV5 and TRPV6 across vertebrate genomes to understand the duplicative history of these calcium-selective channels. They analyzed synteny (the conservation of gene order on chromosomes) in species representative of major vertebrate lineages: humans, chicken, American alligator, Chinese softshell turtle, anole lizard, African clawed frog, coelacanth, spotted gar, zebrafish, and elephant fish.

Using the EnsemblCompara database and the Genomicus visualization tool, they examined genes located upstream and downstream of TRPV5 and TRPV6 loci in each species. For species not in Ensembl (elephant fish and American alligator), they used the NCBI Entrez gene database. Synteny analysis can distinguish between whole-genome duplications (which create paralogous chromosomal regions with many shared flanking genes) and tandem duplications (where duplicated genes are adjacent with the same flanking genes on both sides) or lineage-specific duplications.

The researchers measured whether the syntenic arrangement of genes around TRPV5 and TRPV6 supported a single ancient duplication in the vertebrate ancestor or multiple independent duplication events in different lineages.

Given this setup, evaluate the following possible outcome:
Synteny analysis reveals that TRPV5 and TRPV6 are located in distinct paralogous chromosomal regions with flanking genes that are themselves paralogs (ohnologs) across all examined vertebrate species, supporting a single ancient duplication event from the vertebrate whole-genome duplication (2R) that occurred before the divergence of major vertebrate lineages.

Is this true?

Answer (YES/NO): NO